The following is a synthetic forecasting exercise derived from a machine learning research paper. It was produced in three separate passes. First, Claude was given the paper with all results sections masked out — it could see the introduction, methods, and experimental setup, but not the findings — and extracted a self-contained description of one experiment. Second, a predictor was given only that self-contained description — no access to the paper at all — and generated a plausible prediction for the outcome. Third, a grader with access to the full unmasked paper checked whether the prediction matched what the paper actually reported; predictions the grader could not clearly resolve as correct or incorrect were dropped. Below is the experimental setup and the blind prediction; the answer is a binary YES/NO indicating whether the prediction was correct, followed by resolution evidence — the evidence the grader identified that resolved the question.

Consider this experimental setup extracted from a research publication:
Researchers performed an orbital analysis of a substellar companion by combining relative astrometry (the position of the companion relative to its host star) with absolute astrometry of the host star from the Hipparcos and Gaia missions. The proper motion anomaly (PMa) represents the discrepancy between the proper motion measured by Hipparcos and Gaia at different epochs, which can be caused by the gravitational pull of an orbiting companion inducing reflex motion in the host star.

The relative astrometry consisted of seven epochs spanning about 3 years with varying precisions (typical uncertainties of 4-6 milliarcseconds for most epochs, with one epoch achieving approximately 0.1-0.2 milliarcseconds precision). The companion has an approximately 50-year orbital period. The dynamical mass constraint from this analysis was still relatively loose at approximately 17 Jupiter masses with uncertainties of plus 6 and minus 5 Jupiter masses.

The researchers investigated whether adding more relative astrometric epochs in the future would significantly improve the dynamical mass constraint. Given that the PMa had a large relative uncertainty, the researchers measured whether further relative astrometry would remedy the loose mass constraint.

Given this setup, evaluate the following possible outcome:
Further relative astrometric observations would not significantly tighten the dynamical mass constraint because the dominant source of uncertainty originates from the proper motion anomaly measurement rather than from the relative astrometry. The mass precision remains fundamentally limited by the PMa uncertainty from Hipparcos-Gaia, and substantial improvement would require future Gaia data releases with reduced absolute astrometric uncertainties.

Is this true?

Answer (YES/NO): YES